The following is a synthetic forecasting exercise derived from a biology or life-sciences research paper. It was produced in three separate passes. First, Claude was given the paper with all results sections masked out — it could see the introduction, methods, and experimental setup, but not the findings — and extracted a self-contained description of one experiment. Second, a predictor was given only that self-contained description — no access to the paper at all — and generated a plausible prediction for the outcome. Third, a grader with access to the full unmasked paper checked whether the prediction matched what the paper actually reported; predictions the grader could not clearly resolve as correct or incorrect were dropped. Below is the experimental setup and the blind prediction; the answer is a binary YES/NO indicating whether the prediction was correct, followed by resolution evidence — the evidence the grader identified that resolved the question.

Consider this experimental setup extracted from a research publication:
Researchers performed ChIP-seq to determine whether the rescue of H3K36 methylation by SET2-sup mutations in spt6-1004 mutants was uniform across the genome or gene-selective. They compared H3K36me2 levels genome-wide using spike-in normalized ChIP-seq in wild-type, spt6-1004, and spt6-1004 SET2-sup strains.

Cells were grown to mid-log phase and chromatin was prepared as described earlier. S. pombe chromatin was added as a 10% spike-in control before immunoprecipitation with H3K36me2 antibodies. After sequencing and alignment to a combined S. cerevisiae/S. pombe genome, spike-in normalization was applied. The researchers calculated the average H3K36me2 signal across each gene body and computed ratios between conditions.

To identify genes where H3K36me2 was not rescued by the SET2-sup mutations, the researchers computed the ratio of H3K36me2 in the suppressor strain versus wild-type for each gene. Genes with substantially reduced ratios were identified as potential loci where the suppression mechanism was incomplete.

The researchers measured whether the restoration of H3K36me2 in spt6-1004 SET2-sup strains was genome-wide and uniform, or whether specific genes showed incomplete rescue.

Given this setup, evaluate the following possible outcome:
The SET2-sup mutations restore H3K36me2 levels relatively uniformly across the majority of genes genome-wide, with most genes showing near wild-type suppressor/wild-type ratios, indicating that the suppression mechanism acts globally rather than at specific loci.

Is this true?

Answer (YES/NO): NO